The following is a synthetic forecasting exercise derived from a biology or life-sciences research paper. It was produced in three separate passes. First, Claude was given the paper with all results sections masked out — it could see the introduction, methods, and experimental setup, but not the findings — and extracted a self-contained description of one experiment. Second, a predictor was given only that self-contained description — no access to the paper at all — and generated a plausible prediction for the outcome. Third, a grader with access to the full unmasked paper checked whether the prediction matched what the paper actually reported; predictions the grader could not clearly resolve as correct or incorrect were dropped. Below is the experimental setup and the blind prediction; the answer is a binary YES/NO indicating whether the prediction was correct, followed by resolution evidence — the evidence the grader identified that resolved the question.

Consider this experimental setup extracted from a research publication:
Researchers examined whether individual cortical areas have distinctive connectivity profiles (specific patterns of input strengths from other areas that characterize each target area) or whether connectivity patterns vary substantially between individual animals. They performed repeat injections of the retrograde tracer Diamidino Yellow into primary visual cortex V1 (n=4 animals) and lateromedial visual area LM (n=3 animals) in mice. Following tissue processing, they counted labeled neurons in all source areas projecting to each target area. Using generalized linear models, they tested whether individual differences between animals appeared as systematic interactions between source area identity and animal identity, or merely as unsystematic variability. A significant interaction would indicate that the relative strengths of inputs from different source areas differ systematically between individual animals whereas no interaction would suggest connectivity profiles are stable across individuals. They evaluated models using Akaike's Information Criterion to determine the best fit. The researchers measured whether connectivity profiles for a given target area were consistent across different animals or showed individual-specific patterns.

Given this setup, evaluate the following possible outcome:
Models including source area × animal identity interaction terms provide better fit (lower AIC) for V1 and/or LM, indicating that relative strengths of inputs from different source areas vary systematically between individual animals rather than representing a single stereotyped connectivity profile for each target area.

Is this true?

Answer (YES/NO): NO